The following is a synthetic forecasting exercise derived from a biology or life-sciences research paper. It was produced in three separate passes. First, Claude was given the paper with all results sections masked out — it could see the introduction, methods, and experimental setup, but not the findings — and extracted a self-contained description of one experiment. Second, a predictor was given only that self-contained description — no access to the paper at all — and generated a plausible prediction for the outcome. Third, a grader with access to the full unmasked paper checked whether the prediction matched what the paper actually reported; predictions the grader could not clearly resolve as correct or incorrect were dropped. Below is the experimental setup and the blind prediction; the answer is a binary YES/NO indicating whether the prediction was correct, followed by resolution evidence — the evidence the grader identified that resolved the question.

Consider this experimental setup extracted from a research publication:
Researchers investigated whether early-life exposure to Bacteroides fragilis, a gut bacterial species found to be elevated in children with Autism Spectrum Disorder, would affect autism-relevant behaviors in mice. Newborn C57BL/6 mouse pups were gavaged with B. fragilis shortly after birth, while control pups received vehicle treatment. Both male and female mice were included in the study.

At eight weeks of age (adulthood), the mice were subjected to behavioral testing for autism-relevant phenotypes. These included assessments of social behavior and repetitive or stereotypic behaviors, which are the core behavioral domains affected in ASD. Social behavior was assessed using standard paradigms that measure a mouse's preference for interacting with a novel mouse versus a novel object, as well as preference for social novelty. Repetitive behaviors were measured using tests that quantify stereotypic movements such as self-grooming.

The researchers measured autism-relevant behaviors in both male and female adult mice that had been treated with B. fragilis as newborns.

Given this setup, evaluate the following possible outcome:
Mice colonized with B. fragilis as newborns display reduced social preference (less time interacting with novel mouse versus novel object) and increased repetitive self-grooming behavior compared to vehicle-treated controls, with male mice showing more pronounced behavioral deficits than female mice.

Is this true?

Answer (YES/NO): NO